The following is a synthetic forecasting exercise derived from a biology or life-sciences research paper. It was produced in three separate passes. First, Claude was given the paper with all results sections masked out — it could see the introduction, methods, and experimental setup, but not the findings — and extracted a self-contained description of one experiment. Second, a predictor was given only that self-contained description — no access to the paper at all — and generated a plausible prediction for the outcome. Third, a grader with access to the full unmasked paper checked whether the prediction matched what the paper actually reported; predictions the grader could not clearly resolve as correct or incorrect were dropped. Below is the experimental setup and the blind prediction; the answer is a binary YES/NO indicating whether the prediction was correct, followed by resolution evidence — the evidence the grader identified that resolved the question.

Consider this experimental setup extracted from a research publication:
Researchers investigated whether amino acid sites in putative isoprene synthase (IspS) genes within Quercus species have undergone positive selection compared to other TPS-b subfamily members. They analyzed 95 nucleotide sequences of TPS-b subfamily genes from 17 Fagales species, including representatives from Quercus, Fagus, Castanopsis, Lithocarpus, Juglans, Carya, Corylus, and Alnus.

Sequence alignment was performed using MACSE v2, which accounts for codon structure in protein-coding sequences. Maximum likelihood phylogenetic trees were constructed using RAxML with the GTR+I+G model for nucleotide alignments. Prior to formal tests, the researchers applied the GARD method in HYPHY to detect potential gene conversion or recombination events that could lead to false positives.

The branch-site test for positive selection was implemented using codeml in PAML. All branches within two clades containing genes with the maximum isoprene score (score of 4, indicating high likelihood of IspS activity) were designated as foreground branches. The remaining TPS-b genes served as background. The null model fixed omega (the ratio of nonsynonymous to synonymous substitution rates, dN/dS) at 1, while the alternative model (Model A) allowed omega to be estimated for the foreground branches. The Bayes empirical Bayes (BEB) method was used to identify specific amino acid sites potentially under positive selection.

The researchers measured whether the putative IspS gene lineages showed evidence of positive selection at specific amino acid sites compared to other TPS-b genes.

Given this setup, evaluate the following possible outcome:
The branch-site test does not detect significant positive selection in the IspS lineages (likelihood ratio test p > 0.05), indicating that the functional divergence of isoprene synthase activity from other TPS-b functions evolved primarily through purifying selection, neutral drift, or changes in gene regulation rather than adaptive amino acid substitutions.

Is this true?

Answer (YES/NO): NO